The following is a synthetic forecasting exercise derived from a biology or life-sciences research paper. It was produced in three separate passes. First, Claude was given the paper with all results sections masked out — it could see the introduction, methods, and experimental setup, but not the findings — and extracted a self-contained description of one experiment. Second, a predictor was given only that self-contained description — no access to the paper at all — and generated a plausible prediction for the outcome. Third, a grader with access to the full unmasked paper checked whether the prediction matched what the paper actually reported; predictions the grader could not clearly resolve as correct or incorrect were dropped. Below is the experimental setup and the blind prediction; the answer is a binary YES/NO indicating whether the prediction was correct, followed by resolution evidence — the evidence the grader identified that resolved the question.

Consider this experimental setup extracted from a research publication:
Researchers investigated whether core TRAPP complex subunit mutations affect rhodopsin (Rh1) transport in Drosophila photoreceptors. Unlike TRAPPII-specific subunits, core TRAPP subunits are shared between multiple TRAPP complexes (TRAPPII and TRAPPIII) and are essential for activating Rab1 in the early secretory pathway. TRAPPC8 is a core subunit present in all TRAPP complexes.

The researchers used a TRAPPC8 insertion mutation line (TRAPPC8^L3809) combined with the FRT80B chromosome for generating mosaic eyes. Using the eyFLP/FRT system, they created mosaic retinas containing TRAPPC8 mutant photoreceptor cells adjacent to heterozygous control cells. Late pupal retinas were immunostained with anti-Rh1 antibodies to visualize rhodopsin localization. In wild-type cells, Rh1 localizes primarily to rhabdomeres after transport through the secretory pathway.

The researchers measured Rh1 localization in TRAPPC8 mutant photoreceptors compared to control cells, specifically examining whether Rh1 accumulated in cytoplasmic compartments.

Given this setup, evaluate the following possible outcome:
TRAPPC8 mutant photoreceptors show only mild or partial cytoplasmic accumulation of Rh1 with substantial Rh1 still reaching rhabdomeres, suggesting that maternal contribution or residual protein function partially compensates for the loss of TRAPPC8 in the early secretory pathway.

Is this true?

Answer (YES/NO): NO